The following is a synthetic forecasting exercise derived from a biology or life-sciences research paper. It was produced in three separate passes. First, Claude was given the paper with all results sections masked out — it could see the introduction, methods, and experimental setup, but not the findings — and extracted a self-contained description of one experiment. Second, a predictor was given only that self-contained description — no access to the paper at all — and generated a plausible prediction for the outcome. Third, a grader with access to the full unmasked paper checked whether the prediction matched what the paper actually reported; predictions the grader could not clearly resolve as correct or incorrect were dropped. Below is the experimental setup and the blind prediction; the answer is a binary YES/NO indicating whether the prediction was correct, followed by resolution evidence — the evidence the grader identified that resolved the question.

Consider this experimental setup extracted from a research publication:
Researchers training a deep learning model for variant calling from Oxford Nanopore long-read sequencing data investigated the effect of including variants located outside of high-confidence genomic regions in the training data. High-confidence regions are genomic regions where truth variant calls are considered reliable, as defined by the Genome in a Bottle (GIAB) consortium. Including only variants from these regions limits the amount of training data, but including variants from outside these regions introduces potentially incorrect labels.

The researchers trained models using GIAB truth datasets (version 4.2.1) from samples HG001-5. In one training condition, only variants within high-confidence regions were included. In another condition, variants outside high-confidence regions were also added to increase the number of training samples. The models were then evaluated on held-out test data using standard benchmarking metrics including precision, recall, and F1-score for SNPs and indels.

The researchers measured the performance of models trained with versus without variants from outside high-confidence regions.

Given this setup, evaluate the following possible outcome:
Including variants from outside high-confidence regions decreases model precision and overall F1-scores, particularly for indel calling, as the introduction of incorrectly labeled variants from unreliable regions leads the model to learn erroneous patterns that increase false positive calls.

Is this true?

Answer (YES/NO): NO